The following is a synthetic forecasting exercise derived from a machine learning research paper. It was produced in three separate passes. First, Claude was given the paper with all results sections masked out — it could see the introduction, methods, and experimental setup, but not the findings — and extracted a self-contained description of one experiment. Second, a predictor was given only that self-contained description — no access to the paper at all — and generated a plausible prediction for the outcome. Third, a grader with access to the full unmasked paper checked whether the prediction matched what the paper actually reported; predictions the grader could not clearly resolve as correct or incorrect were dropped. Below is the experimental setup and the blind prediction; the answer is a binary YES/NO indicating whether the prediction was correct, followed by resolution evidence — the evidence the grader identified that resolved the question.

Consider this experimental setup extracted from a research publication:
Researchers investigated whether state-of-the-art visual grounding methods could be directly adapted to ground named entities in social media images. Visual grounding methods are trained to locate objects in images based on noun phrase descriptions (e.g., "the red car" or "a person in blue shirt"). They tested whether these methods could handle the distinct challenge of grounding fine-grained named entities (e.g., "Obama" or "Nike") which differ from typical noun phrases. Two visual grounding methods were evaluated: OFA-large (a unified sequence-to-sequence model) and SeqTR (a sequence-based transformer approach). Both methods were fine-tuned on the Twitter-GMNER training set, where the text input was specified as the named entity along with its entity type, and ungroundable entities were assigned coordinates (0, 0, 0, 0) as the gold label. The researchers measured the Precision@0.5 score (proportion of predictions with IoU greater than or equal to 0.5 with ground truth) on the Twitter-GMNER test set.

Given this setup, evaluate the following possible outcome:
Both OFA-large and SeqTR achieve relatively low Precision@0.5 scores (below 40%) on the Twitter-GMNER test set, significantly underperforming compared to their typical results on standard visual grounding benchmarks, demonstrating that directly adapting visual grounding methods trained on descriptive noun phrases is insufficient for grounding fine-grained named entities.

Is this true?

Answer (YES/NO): YES